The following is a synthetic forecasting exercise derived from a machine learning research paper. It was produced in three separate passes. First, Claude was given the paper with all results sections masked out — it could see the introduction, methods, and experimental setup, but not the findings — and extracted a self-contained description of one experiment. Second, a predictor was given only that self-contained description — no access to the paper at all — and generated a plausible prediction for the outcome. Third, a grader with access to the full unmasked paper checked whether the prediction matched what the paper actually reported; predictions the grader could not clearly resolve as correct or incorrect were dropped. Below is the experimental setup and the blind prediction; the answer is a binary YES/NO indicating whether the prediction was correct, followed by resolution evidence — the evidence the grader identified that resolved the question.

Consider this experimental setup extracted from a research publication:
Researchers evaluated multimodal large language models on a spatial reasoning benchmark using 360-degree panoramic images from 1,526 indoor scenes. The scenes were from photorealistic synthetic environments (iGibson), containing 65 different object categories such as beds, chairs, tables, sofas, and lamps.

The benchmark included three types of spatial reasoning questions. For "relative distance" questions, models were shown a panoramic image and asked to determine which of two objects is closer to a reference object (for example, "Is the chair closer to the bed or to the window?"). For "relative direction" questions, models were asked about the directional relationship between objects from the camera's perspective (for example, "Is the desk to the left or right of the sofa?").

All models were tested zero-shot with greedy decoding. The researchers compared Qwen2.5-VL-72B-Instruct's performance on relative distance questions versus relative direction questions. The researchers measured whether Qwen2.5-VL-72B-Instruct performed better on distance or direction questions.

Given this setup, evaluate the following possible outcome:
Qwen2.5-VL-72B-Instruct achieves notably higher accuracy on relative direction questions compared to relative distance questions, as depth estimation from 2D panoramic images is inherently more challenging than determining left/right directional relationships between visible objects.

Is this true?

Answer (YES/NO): NO